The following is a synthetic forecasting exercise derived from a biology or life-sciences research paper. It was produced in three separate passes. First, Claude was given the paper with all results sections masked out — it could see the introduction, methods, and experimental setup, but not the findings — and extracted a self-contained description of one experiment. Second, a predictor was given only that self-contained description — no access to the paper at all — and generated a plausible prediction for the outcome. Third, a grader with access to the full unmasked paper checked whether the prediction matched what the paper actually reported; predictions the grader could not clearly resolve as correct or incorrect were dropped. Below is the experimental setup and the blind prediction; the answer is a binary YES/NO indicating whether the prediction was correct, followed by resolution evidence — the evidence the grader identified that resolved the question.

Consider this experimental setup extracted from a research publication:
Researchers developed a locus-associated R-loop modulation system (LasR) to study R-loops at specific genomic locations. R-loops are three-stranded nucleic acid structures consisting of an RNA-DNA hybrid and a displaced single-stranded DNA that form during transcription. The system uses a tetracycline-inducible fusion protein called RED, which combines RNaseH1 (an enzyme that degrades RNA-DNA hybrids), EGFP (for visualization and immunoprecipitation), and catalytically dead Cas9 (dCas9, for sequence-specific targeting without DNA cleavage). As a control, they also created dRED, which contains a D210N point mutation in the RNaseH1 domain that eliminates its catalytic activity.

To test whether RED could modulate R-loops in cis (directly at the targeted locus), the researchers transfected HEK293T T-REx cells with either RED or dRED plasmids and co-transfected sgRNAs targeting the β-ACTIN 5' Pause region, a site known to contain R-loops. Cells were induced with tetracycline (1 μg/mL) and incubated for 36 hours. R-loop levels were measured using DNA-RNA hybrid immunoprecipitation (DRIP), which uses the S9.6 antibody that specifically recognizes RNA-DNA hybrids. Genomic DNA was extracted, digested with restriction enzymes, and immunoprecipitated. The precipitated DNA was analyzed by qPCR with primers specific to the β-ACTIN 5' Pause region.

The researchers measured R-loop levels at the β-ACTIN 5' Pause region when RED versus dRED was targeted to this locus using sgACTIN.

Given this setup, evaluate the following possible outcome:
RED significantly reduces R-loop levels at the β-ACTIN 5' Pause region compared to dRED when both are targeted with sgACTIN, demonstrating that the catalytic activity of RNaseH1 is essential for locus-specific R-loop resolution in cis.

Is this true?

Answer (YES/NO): YES